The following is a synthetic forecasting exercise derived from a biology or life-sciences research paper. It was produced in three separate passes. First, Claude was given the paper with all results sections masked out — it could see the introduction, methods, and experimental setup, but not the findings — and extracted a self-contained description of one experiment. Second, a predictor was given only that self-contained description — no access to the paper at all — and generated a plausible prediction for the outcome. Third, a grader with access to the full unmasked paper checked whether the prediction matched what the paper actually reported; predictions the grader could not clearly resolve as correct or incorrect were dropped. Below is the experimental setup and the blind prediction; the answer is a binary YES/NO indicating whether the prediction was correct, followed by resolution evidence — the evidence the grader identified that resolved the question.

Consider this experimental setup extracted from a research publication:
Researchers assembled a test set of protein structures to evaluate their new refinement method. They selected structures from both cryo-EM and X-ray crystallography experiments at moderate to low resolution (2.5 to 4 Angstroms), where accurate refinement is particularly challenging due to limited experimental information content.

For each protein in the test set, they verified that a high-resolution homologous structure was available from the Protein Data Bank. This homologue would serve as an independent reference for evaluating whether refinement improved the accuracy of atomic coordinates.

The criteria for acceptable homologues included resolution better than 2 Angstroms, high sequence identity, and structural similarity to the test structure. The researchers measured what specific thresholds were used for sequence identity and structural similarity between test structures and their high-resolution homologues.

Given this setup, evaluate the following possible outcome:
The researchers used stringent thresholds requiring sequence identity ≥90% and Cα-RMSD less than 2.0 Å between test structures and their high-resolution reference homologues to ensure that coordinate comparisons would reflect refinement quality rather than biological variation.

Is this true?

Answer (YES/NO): NO